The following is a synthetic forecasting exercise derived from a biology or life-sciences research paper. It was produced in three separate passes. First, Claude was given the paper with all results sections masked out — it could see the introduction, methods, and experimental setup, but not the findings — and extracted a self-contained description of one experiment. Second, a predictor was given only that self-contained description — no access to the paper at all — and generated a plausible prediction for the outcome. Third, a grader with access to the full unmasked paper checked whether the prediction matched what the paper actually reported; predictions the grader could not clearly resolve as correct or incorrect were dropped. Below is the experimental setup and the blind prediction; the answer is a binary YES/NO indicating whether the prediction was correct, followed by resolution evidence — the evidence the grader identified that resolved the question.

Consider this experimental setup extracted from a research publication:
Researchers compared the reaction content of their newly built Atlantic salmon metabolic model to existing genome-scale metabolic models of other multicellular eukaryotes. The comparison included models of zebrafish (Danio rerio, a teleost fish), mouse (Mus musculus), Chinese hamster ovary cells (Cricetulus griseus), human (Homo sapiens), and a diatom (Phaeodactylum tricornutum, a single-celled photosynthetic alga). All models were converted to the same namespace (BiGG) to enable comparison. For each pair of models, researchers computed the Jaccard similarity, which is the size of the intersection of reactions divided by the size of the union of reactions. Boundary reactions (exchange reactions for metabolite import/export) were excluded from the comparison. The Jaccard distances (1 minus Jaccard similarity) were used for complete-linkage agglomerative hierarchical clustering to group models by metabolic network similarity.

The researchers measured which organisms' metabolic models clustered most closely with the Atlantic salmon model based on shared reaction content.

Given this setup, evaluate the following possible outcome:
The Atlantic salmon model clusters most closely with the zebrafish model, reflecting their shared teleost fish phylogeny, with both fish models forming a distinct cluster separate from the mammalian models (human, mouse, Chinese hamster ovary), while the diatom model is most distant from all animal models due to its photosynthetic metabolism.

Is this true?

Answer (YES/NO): YES